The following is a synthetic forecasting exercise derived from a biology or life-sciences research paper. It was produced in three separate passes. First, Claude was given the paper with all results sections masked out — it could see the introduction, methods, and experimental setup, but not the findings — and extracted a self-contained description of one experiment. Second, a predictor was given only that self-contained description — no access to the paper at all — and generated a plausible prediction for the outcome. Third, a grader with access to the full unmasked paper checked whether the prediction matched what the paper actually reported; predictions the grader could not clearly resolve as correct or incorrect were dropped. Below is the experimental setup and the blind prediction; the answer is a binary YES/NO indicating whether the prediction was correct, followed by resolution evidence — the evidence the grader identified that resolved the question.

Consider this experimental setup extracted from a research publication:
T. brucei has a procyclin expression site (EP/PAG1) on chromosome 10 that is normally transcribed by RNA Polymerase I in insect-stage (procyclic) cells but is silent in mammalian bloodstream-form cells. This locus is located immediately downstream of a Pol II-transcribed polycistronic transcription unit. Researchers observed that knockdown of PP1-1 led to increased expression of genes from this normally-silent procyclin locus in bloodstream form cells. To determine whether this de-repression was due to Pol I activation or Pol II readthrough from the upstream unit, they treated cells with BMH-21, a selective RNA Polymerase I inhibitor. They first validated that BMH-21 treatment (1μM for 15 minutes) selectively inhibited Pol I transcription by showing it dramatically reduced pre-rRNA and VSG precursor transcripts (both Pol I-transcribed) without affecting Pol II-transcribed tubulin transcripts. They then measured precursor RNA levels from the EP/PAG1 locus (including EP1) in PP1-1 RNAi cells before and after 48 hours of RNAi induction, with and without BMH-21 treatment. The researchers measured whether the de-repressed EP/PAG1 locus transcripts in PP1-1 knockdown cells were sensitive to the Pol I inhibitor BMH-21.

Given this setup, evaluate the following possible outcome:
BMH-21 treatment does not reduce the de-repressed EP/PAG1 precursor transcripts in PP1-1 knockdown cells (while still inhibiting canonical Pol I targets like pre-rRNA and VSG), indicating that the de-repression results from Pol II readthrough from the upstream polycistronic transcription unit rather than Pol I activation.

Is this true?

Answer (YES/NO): YES